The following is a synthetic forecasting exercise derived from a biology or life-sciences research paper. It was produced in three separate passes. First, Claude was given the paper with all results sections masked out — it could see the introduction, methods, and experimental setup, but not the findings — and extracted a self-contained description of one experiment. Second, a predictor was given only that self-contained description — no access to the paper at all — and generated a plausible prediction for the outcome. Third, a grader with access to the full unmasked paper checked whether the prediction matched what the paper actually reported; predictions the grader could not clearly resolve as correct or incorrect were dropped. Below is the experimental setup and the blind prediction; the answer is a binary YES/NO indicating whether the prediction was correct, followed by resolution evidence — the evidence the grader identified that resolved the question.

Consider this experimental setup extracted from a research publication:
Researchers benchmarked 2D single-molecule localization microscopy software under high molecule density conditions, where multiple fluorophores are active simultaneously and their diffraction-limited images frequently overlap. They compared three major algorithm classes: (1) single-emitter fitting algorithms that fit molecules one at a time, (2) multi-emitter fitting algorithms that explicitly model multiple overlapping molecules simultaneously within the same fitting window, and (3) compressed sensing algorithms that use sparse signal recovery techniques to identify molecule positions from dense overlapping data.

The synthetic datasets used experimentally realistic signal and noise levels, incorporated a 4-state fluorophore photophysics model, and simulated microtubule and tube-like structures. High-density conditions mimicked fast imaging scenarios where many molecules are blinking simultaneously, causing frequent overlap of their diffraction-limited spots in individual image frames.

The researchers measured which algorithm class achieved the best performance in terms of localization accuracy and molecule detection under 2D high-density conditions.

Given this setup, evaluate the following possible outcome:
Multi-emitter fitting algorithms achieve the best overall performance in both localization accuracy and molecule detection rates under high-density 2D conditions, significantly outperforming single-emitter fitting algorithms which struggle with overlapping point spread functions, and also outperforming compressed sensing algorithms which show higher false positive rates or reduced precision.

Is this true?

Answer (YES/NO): NO